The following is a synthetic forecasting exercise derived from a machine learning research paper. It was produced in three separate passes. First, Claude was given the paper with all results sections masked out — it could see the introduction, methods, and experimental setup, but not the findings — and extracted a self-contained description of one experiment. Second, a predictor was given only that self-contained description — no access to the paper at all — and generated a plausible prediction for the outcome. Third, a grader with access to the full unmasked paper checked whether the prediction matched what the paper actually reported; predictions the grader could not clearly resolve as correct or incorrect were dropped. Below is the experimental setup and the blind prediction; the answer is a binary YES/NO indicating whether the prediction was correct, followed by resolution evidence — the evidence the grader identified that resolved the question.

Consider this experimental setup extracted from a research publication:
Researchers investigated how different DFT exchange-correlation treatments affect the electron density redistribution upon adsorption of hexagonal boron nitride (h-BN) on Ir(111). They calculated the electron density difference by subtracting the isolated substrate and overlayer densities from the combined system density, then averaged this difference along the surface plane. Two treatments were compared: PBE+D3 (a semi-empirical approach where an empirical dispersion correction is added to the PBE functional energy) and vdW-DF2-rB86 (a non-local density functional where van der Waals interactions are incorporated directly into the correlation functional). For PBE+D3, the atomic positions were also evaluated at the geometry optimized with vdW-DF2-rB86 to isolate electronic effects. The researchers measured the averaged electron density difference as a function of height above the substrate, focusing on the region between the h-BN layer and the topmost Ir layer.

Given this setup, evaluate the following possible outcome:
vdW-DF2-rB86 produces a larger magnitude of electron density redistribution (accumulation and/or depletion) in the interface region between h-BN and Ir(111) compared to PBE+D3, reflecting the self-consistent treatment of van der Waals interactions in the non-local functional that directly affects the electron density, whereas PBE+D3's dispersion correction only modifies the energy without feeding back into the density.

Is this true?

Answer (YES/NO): YES